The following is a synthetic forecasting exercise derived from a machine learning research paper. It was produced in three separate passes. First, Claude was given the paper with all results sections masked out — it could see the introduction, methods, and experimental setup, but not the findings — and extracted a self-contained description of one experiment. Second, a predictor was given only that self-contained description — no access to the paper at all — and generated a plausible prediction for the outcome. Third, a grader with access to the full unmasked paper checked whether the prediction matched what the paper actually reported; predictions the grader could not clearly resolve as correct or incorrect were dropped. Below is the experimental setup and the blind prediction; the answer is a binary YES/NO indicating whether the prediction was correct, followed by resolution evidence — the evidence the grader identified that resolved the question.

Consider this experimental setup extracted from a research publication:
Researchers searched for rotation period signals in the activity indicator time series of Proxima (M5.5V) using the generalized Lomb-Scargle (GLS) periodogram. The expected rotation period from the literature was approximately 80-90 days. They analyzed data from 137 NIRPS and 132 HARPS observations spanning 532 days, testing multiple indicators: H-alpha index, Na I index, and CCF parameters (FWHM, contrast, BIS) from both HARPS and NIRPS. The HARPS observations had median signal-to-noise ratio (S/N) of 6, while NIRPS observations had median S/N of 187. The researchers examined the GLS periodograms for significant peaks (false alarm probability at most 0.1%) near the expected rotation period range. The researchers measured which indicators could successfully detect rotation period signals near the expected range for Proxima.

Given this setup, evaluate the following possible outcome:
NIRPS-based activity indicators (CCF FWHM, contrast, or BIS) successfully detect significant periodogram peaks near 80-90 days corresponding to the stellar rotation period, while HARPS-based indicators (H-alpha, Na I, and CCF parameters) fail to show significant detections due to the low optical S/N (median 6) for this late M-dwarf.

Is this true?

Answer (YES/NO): NO